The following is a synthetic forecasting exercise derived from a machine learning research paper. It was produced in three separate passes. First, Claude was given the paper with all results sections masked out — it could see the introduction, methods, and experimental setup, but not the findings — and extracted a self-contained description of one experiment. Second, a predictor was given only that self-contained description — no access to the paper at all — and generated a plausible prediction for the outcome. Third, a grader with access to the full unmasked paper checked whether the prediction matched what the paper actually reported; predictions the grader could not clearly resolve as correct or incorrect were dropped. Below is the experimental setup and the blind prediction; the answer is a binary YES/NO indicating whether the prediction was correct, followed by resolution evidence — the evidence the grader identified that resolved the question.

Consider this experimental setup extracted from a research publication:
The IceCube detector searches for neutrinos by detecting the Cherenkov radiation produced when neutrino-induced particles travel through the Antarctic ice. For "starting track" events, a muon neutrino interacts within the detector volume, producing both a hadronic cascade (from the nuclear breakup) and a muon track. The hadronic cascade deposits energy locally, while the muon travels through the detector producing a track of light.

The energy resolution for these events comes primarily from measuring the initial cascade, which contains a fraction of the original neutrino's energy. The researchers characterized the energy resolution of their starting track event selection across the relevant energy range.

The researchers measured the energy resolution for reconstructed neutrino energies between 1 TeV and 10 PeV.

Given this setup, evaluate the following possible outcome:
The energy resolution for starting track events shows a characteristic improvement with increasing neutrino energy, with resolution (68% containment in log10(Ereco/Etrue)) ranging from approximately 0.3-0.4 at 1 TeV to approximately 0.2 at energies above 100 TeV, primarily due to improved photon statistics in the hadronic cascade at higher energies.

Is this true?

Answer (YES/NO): NO